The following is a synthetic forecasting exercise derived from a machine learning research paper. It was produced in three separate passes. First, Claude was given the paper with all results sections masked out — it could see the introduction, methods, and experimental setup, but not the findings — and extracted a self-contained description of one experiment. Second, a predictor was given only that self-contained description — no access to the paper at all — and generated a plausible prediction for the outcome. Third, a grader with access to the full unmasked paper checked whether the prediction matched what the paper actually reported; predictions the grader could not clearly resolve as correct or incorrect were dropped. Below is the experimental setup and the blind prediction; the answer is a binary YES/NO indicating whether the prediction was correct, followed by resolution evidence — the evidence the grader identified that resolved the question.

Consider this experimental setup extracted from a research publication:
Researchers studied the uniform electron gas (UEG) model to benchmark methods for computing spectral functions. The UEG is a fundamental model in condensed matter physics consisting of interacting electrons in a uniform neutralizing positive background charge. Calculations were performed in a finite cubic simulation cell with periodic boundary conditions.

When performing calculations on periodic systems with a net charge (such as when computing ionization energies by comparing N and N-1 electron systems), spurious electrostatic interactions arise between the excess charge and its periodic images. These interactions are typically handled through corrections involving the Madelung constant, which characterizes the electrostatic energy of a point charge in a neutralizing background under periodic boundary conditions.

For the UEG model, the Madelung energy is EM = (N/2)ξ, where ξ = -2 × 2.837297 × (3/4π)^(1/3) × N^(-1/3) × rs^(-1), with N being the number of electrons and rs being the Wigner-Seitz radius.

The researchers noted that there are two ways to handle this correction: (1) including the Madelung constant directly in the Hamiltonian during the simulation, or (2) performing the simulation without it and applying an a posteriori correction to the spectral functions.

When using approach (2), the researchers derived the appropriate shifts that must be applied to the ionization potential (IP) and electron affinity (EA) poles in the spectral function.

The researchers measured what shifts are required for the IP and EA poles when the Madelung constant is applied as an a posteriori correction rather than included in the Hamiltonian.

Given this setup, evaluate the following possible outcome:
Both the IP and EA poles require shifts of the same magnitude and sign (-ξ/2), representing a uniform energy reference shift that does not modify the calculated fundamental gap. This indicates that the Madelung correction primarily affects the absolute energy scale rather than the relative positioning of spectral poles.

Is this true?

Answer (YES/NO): NO